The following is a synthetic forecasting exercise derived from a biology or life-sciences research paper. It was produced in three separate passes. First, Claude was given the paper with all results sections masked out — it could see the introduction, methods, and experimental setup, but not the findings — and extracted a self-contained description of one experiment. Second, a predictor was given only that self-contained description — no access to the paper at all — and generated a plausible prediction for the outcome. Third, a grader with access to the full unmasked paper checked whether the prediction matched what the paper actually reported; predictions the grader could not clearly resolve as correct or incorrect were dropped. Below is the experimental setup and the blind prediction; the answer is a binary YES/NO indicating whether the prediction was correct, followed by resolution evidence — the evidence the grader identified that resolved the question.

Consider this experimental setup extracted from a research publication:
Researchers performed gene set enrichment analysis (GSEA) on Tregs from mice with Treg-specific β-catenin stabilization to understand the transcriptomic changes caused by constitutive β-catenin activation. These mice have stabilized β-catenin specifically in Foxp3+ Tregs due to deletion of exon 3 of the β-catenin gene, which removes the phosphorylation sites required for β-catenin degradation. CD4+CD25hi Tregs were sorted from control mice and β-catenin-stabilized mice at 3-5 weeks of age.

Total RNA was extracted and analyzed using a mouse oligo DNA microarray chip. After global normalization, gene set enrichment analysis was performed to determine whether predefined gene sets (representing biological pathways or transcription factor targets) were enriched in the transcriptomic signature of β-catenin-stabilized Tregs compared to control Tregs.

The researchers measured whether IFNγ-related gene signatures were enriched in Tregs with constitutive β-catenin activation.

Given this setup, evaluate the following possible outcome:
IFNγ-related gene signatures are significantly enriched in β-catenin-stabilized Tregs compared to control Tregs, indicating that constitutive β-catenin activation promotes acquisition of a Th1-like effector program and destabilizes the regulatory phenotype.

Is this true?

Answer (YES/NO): YES